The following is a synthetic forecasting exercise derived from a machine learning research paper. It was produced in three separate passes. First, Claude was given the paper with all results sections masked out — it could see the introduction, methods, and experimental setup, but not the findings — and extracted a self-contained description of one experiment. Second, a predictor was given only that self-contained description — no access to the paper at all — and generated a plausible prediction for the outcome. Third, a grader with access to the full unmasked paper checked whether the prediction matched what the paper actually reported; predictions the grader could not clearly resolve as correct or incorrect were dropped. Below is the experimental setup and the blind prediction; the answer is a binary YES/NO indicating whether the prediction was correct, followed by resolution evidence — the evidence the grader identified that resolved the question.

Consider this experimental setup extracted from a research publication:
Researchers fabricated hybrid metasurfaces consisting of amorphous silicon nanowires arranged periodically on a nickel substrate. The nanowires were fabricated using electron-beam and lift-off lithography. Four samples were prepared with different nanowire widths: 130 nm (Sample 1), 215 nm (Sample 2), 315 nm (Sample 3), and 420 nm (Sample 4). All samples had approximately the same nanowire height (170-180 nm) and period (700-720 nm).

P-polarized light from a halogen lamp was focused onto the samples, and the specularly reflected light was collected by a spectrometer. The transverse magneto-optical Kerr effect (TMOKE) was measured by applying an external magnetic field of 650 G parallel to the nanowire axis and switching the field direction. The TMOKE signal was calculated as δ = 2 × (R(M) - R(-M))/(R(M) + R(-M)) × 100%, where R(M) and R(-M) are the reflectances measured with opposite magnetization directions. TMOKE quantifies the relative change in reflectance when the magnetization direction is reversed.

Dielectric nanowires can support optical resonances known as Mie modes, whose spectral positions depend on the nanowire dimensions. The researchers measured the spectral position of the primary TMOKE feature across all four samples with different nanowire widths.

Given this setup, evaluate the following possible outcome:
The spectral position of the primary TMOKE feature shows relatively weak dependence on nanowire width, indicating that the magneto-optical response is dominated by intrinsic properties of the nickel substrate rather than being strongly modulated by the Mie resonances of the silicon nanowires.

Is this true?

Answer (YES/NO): NO